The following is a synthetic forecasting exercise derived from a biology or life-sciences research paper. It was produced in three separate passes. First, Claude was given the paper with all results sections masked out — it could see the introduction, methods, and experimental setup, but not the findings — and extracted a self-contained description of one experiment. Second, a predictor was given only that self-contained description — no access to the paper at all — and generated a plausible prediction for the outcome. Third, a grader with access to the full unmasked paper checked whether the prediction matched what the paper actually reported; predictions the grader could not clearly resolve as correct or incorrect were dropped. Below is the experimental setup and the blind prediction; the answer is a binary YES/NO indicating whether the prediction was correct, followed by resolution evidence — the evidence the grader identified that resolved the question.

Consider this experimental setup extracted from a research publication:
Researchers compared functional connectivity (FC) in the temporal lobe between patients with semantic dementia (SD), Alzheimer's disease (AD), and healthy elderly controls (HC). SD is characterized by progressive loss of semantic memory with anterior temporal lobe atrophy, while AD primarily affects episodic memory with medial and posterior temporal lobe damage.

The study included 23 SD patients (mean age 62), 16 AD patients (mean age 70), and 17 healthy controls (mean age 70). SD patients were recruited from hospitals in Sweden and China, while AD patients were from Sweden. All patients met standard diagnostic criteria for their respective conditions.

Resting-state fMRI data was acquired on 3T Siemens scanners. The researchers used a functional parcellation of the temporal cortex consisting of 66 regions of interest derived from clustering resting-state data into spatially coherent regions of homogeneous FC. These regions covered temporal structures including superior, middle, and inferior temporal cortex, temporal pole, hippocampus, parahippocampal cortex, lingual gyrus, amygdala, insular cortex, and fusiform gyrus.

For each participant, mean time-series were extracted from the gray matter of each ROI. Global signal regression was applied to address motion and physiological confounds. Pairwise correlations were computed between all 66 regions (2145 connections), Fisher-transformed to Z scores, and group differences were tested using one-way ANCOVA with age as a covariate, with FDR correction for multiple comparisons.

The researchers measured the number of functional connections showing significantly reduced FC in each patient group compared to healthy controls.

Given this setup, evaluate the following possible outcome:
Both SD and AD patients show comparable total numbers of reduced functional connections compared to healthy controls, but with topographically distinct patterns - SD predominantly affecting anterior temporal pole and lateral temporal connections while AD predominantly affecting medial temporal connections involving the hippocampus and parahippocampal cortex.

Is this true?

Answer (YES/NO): NO